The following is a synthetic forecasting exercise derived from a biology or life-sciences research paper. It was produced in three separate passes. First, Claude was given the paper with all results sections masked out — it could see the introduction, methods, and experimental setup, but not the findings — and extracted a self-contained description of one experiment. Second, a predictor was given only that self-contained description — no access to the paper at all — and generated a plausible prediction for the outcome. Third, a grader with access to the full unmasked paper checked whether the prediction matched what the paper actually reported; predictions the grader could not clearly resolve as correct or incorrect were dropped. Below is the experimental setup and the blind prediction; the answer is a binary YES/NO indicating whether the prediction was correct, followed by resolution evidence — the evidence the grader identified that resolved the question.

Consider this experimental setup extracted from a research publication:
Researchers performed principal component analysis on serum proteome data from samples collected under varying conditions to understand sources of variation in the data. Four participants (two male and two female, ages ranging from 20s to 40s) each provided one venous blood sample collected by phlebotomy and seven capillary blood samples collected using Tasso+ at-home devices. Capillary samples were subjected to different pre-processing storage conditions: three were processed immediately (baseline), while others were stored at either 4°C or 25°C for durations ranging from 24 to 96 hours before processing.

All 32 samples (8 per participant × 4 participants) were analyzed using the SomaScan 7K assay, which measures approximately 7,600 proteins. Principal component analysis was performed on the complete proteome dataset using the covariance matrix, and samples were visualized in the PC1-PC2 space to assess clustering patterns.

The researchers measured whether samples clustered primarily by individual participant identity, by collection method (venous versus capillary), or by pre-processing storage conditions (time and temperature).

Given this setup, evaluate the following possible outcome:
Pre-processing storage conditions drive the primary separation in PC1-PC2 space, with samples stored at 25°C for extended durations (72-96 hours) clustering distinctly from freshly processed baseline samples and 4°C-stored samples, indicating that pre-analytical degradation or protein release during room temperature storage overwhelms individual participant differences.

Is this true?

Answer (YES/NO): NO